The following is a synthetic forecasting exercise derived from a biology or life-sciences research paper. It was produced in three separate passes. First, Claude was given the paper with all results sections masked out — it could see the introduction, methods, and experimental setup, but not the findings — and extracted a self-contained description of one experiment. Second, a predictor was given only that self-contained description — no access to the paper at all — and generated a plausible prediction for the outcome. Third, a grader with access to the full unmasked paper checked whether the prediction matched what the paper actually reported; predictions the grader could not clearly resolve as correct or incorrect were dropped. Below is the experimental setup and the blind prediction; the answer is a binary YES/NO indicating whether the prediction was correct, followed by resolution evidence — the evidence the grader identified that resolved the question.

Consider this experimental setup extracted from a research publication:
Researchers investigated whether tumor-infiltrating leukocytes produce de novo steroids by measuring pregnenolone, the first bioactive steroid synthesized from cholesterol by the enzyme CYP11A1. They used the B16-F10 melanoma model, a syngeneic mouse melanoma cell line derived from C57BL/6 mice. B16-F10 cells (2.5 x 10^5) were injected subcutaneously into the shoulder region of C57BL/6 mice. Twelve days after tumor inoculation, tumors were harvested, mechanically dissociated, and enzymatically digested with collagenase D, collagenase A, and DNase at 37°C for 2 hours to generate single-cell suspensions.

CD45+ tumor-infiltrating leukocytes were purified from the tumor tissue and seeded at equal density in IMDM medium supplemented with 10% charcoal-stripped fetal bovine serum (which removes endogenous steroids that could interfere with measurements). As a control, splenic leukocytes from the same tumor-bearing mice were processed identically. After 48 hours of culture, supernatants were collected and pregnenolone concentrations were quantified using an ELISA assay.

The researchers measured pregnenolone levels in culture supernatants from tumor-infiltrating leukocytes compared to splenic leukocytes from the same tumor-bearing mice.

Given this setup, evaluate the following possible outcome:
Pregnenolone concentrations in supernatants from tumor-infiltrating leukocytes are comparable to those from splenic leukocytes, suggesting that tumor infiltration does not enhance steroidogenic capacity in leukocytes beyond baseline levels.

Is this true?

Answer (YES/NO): NO